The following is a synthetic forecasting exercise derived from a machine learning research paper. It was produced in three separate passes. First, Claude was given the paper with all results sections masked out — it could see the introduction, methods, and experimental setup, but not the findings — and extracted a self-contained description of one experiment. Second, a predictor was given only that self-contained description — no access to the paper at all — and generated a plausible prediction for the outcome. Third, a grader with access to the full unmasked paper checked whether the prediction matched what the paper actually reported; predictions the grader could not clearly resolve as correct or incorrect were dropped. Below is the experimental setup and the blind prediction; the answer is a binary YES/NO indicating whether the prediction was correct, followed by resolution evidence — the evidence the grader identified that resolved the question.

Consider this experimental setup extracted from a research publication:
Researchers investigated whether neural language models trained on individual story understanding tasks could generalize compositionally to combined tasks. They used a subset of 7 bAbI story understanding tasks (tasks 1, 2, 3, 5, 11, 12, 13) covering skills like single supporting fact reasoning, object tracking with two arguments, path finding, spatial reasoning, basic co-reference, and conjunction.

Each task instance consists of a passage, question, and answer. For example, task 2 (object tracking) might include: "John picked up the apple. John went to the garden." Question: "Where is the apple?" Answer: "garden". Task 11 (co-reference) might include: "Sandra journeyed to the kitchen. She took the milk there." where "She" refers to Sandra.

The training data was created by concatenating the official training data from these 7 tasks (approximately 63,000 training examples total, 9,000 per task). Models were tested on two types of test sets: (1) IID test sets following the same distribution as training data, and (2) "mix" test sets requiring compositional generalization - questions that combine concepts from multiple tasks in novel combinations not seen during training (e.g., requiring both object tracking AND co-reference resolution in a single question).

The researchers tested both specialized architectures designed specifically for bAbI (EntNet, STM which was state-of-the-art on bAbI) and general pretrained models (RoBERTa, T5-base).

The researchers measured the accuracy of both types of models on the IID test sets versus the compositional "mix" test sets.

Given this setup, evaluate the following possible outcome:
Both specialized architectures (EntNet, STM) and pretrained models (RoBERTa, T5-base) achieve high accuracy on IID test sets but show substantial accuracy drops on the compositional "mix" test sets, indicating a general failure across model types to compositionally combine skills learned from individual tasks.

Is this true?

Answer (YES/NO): YES